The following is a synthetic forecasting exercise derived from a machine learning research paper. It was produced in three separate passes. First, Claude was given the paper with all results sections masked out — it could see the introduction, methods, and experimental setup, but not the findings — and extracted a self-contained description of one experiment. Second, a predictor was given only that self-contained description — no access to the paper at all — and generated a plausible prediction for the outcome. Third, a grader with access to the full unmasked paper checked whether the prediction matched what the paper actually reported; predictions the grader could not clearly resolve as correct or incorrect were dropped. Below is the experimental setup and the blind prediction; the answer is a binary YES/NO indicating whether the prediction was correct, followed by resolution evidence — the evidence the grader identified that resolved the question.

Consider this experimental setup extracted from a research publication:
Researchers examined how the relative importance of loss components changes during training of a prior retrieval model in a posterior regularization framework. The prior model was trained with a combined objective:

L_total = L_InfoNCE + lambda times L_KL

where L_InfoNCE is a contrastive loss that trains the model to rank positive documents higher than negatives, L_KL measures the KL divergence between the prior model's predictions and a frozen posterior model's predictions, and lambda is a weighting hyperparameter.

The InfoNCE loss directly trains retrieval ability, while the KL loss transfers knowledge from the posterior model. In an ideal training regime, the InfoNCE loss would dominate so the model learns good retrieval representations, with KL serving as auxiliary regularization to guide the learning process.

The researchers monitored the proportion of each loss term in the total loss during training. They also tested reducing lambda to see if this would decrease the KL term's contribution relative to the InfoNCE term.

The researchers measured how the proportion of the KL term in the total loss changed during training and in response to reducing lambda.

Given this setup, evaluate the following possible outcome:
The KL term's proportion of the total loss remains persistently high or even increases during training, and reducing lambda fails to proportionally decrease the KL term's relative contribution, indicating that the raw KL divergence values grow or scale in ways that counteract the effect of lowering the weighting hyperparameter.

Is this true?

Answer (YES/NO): YES